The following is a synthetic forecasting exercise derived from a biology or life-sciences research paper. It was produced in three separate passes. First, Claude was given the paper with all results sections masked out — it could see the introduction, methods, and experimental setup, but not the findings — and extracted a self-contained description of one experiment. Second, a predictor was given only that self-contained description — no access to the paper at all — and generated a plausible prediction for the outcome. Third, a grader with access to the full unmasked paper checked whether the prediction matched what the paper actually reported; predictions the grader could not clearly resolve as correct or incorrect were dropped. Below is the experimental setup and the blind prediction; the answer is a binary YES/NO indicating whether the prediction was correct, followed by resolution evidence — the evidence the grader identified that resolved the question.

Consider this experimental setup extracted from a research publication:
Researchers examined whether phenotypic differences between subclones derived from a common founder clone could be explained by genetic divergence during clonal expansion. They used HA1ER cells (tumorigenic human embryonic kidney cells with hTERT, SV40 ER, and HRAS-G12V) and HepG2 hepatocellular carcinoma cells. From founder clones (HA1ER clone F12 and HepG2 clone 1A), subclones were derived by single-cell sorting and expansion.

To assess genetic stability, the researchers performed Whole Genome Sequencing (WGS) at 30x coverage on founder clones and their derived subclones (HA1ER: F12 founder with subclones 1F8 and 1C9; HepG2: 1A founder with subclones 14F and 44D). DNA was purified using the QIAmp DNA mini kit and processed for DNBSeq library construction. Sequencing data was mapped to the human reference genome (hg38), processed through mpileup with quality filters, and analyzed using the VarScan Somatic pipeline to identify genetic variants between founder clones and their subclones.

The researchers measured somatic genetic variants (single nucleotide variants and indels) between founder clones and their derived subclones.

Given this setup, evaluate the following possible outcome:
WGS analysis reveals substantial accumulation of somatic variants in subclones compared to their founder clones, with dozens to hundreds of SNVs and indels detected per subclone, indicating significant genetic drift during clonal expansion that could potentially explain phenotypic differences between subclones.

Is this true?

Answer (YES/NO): NO